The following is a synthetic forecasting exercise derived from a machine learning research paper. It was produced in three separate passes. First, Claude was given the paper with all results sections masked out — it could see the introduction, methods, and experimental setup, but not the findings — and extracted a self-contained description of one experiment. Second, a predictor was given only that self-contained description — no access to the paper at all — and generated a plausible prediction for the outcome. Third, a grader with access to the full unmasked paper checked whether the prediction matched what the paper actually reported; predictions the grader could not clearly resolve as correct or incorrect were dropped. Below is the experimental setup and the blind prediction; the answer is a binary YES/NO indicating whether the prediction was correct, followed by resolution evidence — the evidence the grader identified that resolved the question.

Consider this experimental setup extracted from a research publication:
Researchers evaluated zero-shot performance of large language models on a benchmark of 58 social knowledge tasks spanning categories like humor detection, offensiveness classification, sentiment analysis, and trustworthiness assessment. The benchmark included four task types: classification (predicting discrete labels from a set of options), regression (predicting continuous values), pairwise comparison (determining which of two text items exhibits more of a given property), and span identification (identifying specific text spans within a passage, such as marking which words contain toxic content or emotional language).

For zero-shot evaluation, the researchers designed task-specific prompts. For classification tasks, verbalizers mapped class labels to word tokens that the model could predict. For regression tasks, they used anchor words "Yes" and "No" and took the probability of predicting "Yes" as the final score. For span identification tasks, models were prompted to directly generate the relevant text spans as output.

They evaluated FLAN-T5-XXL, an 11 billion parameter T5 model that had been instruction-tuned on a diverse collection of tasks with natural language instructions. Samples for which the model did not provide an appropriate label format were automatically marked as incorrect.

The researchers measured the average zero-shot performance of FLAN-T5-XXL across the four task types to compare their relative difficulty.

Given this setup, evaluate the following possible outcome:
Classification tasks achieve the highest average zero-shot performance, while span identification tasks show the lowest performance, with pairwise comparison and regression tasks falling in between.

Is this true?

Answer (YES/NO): NO